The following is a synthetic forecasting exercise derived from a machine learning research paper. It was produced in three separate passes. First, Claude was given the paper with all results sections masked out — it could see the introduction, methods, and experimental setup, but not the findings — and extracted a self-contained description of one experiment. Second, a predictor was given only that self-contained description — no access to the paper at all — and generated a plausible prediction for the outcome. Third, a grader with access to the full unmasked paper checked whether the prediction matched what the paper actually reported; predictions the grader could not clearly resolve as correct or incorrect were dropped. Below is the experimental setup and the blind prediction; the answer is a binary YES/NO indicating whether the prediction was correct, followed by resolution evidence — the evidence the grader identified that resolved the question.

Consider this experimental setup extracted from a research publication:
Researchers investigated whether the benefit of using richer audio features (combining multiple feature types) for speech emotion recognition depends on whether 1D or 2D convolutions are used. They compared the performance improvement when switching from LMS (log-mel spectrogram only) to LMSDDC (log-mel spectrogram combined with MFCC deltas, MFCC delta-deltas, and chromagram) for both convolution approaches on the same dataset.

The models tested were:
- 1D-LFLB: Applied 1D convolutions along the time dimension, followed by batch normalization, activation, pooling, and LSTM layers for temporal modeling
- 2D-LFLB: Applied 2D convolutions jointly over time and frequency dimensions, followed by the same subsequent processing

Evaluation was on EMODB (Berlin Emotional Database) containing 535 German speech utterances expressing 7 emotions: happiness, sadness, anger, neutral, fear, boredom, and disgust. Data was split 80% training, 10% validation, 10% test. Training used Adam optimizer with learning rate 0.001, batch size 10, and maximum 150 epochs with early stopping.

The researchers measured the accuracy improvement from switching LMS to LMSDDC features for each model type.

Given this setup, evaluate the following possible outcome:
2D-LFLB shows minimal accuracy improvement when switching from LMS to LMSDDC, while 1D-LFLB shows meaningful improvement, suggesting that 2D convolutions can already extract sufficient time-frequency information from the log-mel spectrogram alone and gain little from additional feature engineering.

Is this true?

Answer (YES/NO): NO